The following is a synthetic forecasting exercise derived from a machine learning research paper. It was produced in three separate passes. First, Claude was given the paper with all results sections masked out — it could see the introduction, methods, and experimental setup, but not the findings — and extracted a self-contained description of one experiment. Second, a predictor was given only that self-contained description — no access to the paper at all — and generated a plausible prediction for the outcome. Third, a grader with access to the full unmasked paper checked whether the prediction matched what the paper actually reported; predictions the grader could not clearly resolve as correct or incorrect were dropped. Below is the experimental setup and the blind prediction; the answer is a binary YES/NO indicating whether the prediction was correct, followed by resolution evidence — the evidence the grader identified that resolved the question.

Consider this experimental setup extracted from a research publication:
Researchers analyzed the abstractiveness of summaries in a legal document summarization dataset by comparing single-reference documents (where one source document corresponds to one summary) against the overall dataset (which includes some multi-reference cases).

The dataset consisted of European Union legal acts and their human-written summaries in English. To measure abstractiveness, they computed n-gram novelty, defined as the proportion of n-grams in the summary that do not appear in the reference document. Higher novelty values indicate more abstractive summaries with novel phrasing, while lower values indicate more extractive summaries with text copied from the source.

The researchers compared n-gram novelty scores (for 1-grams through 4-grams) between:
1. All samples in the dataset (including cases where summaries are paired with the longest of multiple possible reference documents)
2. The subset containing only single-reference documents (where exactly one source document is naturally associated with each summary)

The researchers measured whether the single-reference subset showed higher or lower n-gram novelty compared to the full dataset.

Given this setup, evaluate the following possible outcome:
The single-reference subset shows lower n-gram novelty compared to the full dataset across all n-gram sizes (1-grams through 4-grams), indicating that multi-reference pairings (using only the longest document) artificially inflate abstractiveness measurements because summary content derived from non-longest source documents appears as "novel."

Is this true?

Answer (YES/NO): YES